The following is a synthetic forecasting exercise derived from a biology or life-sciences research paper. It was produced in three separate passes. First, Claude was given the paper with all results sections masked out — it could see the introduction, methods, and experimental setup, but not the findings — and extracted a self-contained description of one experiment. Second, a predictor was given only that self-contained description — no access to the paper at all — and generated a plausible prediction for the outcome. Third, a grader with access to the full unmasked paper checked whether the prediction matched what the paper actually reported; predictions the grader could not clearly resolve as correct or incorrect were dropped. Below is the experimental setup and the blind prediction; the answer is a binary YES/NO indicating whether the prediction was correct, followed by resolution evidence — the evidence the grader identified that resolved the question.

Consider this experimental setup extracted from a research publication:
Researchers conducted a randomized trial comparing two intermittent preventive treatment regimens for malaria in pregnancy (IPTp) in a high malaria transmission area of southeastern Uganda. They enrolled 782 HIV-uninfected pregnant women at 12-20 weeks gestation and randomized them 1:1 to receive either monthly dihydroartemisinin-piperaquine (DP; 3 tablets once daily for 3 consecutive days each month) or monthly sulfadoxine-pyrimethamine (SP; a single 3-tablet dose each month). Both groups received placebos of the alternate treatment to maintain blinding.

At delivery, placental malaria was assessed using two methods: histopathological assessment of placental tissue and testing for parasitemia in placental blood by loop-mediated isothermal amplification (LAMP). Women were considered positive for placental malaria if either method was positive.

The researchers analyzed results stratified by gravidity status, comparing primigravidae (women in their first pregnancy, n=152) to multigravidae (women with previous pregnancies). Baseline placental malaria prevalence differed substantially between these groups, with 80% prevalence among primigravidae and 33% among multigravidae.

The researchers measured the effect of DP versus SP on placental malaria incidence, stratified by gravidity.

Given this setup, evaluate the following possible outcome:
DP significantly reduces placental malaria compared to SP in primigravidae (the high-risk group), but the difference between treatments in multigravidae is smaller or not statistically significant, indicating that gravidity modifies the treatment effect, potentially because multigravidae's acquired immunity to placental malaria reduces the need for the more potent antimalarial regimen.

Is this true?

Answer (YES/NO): NO